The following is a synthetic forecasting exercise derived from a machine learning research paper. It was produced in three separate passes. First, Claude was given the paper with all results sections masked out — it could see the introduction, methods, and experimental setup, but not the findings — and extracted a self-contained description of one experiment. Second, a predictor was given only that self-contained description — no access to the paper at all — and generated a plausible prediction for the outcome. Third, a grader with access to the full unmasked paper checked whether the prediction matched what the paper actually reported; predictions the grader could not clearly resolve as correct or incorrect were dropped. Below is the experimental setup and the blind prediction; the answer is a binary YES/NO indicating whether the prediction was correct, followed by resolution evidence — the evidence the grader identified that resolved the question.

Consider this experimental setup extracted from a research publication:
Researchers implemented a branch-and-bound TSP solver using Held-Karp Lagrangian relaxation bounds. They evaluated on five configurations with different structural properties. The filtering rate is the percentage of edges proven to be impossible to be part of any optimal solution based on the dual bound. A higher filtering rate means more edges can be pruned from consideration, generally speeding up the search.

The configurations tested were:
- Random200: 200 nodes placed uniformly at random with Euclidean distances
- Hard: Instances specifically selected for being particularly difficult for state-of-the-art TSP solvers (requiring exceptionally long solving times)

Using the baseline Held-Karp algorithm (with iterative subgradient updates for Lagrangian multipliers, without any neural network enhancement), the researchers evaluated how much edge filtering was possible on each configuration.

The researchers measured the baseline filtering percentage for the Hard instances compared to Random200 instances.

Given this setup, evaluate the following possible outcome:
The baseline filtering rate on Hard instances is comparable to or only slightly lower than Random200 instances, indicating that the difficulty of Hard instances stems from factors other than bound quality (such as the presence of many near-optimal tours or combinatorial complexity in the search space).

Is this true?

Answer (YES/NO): NO